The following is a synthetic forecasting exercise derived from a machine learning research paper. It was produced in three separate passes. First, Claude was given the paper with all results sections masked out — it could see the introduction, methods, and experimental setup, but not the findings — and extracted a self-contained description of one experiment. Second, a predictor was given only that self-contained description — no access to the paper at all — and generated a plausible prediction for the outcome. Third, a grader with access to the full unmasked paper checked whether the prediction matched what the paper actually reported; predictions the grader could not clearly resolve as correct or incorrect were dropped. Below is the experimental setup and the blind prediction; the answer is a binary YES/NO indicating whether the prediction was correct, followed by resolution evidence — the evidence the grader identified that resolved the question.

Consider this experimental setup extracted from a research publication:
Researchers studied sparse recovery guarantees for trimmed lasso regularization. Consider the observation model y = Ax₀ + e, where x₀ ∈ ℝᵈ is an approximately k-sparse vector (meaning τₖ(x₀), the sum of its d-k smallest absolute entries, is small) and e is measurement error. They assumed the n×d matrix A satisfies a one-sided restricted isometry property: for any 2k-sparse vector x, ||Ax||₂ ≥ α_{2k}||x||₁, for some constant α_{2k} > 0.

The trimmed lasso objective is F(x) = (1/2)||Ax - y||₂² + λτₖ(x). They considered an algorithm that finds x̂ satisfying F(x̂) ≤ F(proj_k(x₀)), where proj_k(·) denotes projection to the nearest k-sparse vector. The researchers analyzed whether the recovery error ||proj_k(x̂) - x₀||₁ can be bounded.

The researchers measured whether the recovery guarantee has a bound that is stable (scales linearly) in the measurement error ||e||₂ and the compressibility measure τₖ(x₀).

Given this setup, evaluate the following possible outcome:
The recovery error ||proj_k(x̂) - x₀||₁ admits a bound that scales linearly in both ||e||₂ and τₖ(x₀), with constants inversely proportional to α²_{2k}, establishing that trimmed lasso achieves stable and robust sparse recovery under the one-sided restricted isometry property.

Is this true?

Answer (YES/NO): NO